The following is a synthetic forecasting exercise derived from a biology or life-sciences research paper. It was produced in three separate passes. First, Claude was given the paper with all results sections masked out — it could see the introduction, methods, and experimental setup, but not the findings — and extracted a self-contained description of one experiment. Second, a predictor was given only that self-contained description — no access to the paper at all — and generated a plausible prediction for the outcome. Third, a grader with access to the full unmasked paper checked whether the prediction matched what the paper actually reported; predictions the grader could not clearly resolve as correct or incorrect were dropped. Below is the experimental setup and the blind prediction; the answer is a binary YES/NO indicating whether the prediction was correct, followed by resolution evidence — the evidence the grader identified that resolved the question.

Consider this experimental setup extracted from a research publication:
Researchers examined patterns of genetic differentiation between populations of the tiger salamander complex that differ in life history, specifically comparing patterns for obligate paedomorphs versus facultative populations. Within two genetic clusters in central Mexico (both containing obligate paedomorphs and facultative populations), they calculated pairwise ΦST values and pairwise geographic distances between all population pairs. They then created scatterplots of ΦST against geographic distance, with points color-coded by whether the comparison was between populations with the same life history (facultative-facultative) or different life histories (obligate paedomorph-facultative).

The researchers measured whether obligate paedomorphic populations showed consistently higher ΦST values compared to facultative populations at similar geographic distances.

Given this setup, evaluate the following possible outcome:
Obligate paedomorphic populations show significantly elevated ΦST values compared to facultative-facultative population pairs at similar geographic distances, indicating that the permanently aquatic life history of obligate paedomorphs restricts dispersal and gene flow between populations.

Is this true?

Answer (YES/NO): NO